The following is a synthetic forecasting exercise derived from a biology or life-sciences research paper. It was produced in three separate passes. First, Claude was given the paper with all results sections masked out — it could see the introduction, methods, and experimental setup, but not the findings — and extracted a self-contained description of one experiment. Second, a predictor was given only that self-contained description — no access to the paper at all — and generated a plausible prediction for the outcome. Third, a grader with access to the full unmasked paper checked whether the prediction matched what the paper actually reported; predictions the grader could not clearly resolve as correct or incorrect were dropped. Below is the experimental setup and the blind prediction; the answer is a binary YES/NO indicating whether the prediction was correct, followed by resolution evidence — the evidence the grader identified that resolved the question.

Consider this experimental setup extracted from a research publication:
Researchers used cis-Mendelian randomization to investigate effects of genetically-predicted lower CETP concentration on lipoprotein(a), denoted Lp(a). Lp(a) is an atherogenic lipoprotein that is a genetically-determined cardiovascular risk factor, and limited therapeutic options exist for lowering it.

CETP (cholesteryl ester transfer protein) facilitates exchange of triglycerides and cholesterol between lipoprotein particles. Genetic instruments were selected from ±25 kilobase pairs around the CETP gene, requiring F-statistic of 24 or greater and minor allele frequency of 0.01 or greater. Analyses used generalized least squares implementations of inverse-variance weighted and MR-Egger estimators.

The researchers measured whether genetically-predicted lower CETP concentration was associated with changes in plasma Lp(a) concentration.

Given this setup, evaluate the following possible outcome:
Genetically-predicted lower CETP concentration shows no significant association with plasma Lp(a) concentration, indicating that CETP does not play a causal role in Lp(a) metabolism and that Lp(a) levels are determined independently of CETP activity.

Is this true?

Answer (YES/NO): NO